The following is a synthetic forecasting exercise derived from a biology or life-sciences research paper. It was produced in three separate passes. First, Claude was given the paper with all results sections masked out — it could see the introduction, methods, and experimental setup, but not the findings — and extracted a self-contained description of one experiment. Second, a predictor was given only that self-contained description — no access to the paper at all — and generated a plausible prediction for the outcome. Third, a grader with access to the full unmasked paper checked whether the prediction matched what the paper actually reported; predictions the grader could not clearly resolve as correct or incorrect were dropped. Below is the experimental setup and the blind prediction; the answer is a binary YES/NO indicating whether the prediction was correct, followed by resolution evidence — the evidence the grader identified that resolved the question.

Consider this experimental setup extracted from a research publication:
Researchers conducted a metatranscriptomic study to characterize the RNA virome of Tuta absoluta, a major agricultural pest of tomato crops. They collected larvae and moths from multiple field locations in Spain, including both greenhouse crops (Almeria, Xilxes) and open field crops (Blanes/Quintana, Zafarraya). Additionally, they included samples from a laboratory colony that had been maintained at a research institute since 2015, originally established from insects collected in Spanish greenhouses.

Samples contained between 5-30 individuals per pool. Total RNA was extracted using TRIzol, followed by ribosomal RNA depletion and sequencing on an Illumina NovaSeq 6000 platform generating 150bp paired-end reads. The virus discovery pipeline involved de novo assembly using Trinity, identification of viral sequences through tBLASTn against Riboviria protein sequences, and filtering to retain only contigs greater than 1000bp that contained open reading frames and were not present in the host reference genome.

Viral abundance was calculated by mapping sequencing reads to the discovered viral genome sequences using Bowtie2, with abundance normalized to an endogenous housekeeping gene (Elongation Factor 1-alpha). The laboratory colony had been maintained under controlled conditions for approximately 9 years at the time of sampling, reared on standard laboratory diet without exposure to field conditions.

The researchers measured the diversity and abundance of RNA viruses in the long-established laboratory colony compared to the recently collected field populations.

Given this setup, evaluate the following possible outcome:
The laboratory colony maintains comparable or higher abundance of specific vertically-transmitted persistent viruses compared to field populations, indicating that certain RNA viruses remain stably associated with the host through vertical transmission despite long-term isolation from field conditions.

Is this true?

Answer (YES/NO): NO